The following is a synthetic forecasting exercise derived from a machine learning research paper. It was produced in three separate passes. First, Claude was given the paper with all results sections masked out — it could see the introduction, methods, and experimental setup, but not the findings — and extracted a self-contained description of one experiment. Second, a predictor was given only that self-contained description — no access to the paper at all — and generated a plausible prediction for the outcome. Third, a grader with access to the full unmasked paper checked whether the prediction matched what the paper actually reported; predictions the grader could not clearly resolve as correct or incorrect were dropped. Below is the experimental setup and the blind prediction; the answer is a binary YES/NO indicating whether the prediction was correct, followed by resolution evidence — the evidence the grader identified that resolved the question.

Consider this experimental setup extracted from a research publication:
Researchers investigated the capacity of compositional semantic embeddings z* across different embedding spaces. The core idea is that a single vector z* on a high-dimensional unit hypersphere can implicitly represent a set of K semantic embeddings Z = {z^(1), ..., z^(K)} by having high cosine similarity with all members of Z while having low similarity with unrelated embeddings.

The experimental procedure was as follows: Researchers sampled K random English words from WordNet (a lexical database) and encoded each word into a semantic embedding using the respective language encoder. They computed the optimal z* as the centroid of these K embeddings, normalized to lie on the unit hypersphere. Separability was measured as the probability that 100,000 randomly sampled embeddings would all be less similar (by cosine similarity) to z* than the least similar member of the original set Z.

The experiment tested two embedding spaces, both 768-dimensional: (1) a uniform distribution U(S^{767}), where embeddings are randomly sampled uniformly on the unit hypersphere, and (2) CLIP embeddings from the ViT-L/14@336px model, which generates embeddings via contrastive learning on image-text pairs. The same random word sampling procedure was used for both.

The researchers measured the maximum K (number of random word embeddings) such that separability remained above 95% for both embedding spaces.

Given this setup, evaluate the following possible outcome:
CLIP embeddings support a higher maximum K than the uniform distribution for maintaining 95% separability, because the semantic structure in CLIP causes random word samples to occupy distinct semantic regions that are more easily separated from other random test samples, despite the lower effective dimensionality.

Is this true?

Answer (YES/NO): NO